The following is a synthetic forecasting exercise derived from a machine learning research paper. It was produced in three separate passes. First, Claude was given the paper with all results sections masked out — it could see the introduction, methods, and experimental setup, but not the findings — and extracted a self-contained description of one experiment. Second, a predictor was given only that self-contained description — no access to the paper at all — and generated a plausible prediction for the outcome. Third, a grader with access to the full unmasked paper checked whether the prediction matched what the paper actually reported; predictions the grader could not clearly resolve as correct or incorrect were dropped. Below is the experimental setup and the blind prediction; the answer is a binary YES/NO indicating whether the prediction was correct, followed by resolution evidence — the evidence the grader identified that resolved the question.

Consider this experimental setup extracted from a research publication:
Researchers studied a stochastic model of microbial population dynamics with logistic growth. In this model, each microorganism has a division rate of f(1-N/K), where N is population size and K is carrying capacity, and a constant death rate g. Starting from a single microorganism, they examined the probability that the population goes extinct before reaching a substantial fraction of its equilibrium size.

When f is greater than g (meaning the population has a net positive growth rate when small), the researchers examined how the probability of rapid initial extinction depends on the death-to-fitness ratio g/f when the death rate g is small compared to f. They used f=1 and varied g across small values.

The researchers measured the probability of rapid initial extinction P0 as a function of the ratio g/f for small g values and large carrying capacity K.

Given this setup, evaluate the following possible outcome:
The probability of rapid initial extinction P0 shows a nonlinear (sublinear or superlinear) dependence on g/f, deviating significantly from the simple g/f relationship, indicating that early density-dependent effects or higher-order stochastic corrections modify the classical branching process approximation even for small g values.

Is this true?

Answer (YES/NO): NO